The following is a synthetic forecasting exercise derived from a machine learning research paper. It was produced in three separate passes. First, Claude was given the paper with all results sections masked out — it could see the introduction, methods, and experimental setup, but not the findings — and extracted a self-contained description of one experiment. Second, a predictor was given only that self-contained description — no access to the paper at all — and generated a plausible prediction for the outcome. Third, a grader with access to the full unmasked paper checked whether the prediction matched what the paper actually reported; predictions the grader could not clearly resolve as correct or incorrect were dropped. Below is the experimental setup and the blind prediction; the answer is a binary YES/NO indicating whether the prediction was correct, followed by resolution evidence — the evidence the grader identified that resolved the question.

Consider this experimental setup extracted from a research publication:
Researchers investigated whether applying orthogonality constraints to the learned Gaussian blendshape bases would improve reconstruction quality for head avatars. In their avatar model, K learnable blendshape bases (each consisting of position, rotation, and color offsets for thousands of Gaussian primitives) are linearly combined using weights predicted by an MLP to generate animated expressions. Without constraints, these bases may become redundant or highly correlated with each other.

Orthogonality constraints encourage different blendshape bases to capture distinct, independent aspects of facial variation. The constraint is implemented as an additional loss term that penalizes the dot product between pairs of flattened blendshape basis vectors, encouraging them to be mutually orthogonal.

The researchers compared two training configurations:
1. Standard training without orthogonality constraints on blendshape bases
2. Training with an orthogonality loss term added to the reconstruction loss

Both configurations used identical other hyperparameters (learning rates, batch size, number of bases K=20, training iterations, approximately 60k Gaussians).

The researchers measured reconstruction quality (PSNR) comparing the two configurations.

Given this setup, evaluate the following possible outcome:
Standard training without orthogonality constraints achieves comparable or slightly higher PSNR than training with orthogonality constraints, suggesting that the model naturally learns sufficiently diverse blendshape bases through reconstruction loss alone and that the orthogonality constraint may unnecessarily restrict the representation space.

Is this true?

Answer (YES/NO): YES